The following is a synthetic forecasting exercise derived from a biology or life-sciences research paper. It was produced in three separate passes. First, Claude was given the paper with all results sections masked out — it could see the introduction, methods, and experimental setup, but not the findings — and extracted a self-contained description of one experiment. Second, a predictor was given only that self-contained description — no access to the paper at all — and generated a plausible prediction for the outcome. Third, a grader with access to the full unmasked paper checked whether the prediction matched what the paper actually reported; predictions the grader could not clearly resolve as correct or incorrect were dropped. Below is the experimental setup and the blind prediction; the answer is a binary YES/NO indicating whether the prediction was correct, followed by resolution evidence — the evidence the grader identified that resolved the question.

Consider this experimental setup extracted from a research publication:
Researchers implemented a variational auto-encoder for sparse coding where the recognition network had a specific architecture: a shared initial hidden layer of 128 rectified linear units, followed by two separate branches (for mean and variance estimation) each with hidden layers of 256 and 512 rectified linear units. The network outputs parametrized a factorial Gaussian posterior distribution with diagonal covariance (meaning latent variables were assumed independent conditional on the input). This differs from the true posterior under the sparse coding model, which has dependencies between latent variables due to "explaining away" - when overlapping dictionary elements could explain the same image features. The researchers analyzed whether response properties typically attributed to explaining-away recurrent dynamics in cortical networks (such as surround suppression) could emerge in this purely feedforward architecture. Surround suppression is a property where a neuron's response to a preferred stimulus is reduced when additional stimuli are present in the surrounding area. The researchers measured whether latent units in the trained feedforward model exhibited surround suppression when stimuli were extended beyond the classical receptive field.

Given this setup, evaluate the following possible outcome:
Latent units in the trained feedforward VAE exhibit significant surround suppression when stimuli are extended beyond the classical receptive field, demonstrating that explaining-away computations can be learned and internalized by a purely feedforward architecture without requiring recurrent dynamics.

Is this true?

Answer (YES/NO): YES